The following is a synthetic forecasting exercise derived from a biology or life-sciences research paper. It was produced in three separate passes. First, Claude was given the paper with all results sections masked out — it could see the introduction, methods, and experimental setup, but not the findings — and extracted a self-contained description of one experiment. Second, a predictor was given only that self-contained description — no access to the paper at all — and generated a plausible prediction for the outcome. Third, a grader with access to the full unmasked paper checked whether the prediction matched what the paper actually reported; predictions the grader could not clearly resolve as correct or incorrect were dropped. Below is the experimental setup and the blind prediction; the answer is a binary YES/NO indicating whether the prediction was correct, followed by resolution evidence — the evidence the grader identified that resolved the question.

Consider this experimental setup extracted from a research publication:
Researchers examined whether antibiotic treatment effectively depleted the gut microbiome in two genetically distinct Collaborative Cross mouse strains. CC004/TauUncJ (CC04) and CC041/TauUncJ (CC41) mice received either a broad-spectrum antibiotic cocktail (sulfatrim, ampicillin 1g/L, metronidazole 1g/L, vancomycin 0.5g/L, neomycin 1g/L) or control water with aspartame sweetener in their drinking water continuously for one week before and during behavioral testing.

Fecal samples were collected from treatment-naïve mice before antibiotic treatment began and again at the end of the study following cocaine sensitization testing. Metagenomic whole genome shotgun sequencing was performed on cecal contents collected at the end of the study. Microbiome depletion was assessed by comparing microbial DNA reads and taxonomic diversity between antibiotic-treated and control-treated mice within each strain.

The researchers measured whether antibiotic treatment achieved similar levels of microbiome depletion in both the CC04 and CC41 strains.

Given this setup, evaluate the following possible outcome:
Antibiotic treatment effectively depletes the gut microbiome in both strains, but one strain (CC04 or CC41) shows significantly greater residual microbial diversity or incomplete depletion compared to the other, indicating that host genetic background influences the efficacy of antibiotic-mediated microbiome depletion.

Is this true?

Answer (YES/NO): NO